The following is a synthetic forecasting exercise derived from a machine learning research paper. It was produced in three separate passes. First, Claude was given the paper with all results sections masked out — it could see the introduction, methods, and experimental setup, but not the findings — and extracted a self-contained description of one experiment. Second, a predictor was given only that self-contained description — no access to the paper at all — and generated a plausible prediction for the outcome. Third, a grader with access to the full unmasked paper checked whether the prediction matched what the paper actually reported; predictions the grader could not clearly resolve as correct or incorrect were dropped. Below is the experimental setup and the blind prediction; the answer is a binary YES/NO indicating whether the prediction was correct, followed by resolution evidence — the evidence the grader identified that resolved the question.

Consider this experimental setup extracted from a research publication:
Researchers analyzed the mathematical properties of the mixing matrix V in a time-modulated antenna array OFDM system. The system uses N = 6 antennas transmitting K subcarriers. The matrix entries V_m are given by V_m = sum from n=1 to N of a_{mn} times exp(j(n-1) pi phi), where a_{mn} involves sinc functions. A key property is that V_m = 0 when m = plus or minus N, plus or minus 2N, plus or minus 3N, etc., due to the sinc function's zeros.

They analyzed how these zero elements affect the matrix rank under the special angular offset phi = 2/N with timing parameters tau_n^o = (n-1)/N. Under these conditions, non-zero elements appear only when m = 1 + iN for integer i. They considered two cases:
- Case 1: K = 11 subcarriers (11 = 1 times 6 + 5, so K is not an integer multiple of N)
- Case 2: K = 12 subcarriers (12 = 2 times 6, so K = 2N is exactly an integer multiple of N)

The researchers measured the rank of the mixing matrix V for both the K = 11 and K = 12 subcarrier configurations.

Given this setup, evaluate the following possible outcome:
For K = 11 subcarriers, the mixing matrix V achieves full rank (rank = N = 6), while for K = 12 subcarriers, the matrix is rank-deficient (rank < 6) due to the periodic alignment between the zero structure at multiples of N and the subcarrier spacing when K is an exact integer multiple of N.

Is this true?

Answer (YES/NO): NO